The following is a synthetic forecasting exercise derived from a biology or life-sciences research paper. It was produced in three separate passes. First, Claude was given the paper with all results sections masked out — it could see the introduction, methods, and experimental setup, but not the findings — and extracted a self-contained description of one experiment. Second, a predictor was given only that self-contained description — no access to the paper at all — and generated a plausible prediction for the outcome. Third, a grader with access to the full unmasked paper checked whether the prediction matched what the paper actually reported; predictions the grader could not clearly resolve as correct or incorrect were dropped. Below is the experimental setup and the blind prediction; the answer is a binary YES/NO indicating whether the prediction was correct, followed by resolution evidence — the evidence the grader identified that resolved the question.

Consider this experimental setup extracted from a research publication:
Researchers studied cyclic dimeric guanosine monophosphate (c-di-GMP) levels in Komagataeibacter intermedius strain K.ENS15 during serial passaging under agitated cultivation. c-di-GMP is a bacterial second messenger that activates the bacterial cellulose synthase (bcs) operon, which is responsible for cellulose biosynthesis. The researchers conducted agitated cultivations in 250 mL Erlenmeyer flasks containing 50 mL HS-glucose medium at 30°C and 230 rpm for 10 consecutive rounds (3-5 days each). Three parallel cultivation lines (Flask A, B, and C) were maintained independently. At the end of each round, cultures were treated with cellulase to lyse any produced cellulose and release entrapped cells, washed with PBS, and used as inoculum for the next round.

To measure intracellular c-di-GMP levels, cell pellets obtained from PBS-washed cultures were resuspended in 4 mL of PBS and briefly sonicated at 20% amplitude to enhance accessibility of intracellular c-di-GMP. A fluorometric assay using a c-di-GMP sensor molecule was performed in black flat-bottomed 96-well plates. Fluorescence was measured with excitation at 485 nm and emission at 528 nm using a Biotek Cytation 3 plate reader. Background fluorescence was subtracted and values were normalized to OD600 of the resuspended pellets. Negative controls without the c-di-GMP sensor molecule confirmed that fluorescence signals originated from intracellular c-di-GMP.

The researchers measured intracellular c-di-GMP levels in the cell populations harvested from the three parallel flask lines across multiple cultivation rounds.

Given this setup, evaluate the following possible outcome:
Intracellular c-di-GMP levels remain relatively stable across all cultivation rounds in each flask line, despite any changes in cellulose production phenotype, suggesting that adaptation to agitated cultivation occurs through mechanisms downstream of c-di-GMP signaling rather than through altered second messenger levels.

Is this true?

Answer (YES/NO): NO